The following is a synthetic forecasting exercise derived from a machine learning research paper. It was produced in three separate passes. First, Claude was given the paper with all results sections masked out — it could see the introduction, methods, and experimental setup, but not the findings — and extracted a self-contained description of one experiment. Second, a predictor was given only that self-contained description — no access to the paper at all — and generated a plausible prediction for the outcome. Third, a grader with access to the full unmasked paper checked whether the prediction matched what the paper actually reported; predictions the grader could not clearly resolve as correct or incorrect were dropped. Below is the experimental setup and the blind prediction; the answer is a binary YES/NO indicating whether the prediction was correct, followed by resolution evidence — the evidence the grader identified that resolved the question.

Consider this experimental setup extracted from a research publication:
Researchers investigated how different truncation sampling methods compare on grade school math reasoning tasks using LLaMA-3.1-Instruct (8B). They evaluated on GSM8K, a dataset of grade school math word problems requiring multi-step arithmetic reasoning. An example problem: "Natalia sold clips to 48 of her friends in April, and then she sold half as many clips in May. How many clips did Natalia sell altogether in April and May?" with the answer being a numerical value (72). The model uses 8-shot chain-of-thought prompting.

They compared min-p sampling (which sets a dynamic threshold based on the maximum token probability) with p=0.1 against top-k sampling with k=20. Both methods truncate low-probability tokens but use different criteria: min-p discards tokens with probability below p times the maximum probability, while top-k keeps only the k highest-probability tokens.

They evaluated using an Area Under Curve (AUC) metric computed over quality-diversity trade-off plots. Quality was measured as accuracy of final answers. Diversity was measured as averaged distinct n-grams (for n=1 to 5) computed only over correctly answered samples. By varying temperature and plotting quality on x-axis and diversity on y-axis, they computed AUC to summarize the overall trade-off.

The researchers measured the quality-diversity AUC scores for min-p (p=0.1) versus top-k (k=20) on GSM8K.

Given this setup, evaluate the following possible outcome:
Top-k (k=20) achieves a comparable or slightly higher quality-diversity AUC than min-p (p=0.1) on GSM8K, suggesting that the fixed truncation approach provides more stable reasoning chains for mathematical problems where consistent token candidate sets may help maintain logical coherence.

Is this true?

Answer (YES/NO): YES